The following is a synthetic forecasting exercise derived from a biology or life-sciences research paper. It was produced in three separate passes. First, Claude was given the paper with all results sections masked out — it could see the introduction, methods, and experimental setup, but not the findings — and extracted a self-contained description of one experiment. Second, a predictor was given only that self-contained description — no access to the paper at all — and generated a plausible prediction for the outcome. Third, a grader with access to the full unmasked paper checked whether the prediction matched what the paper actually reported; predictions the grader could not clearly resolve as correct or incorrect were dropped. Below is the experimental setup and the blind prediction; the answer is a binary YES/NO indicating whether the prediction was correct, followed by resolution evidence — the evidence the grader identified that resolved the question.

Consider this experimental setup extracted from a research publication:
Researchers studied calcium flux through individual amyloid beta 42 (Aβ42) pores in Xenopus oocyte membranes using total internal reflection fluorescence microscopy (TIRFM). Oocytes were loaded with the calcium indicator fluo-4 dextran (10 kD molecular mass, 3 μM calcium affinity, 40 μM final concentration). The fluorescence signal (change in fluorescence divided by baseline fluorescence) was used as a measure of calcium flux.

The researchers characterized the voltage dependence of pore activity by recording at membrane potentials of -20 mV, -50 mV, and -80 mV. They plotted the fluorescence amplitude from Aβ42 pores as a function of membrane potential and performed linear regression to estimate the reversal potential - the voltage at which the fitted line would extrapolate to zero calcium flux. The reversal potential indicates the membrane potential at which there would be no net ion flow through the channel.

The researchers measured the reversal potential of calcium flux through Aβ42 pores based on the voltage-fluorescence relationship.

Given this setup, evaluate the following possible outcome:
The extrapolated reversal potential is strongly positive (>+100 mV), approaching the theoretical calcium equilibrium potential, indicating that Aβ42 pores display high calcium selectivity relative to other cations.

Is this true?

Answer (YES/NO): NO